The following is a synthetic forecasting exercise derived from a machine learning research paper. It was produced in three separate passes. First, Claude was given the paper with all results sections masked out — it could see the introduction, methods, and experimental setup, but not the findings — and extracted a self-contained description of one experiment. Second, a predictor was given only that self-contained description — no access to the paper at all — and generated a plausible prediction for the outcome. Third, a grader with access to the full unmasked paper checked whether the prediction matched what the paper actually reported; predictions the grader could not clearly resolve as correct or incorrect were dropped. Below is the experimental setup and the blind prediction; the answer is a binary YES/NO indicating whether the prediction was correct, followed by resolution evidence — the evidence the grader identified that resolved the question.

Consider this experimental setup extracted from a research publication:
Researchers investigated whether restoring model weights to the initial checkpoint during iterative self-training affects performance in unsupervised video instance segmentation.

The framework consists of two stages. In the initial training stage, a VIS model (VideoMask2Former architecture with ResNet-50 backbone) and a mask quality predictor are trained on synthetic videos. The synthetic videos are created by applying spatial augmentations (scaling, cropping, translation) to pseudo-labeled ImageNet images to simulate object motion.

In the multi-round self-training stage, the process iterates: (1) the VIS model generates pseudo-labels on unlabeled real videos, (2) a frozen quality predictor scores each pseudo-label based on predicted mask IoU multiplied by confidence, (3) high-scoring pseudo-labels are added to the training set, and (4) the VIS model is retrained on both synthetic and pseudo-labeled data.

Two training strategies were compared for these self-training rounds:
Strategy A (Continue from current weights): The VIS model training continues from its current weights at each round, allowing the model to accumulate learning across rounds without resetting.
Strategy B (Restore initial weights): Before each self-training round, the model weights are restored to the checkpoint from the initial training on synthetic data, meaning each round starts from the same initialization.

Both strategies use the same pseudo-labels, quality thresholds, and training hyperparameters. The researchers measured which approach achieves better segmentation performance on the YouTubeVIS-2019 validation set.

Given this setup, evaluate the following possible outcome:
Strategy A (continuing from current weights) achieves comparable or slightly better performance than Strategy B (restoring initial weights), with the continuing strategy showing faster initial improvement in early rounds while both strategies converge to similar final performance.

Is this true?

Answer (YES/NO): NO